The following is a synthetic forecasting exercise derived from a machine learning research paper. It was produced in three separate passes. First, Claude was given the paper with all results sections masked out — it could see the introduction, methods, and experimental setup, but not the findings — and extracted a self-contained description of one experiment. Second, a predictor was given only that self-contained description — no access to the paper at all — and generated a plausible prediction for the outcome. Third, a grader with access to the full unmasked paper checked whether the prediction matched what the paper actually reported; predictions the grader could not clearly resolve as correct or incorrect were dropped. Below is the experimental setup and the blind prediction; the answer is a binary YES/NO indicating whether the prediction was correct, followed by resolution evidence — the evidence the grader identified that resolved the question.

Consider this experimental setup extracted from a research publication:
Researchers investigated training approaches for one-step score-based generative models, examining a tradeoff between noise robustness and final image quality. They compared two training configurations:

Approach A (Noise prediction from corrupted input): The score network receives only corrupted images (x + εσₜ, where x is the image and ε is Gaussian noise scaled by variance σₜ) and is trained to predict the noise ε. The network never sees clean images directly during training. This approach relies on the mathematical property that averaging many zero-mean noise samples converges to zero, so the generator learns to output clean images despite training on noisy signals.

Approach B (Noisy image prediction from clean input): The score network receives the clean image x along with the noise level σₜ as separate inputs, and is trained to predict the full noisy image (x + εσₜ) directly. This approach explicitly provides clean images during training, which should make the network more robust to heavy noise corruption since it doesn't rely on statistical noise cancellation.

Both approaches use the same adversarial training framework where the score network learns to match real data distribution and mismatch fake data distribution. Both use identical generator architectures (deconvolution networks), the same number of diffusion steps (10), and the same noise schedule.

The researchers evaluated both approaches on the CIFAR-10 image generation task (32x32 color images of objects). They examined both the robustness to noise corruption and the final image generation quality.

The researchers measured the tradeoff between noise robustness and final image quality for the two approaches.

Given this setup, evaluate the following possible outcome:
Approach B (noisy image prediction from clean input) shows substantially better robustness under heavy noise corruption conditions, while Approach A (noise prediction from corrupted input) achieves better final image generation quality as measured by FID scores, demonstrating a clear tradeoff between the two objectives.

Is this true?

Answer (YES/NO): YES